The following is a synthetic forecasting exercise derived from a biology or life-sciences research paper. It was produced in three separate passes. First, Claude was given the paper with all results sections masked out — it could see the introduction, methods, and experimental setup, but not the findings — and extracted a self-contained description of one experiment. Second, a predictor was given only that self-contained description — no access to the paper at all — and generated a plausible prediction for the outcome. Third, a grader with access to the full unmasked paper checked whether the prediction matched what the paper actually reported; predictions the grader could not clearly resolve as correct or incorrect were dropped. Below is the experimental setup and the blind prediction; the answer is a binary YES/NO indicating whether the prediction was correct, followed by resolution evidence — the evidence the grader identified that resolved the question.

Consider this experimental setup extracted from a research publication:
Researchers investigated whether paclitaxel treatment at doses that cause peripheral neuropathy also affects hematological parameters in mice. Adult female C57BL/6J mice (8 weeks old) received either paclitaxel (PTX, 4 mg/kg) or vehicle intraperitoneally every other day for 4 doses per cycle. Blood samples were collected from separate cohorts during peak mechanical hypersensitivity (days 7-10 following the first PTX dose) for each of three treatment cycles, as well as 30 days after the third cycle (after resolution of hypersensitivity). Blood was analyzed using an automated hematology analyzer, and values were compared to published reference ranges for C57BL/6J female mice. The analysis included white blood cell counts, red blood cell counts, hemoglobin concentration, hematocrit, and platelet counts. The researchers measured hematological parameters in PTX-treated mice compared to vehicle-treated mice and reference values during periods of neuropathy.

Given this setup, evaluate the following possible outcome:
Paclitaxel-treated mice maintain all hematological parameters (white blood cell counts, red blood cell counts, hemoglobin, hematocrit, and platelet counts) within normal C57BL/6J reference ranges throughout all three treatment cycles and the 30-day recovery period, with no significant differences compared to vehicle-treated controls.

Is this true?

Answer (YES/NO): NO